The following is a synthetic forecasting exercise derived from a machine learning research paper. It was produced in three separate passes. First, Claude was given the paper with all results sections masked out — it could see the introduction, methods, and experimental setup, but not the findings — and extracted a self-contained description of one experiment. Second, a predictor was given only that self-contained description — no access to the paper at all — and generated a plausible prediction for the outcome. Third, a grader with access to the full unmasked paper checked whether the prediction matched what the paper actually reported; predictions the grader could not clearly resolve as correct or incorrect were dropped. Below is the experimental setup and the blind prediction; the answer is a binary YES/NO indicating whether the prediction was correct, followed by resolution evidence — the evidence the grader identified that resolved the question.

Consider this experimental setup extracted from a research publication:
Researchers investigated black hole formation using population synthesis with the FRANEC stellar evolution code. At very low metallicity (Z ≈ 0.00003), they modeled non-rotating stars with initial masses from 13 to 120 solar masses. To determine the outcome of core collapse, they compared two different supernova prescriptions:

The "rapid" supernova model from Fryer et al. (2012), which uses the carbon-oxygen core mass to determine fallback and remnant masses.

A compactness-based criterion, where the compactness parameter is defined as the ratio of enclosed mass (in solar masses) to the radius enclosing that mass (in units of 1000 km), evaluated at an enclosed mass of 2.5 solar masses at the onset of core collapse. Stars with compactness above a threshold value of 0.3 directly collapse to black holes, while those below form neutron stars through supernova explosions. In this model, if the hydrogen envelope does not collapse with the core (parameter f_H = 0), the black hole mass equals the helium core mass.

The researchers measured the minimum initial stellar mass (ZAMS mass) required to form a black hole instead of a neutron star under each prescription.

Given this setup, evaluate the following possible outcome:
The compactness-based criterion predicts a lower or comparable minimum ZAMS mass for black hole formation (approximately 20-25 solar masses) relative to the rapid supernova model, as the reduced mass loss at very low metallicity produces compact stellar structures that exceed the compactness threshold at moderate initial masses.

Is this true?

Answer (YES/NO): YES